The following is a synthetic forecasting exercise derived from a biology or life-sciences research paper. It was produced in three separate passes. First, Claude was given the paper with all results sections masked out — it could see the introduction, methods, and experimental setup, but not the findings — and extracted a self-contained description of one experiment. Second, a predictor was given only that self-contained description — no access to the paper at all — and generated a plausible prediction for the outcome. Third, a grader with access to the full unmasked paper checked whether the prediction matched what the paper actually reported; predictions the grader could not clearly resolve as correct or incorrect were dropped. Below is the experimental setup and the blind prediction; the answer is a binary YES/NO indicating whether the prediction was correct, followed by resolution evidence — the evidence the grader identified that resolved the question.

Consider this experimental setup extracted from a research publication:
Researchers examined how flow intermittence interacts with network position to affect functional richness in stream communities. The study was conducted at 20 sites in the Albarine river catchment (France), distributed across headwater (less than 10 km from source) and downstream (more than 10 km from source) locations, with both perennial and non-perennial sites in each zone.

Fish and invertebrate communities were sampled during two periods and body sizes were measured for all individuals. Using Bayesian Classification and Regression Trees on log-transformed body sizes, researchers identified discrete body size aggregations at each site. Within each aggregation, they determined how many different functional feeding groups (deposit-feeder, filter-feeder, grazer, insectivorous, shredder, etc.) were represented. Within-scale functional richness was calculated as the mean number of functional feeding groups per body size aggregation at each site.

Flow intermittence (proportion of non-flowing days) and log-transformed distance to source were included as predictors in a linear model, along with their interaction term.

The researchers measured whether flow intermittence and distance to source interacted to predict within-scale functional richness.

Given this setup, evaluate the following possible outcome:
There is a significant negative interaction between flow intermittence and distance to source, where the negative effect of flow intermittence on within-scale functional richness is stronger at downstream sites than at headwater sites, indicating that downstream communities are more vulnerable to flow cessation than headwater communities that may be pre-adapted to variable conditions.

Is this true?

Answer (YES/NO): NO